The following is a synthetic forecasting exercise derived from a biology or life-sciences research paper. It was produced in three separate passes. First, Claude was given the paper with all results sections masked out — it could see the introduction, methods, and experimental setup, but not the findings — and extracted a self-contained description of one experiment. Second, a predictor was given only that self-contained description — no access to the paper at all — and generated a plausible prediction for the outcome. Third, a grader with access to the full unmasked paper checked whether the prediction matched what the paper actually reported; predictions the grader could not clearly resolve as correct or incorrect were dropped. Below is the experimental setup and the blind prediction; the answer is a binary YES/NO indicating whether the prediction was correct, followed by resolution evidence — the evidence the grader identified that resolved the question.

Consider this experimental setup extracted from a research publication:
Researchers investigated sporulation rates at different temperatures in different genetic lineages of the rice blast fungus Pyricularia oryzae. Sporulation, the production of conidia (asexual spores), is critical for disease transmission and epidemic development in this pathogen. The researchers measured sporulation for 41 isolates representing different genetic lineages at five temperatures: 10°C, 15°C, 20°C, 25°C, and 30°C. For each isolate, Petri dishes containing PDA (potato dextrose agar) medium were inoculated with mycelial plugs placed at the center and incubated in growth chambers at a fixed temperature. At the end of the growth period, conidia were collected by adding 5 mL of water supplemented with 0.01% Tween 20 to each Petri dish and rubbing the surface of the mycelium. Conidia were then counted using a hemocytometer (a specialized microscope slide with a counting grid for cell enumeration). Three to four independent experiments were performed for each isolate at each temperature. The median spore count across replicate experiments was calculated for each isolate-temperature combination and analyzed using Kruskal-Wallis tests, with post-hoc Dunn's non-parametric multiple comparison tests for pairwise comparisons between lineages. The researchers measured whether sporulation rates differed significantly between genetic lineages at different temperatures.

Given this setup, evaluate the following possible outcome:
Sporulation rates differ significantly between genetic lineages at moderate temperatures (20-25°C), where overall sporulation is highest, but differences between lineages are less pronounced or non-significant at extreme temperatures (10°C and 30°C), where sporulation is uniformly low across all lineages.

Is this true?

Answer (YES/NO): NO